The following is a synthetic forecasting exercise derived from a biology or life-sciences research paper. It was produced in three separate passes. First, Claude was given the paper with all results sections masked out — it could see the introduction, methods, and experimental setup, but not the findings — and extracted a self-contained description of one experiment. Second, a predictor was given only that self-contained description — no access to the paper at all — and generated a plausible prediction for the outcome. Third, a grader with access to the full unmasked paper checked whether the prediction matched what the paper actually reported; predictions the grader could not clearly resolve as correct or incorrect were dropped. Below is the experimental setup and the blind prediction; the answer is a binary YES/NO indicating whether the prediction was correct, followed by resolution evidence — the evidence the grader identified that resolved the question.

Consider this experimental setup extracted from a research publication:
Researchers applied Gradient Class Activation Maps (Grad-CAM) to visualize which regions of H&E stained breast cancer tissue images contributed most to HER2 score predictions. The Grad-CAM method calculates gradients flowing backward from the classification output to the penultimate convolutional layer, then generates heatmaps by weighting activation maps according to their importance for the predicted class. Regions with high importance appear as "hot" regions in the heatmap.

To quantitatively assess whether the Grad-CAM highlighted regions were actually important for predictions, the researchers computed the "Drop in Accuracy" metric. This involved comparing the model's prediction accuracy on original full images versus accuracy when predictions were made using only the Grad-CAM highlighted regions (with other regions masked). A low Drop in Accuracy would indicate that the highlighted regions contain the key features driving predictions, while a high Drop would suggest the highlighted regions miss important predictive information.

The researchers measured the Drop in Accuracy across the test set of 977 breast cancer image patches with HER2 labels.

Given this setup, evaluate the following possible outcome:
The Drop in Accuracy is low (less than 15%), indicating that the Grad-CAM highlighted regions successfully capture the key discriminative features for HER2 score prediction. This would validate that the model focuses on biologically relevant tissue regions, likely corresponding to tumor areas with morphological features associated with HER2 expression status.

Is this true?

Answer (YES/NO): NO